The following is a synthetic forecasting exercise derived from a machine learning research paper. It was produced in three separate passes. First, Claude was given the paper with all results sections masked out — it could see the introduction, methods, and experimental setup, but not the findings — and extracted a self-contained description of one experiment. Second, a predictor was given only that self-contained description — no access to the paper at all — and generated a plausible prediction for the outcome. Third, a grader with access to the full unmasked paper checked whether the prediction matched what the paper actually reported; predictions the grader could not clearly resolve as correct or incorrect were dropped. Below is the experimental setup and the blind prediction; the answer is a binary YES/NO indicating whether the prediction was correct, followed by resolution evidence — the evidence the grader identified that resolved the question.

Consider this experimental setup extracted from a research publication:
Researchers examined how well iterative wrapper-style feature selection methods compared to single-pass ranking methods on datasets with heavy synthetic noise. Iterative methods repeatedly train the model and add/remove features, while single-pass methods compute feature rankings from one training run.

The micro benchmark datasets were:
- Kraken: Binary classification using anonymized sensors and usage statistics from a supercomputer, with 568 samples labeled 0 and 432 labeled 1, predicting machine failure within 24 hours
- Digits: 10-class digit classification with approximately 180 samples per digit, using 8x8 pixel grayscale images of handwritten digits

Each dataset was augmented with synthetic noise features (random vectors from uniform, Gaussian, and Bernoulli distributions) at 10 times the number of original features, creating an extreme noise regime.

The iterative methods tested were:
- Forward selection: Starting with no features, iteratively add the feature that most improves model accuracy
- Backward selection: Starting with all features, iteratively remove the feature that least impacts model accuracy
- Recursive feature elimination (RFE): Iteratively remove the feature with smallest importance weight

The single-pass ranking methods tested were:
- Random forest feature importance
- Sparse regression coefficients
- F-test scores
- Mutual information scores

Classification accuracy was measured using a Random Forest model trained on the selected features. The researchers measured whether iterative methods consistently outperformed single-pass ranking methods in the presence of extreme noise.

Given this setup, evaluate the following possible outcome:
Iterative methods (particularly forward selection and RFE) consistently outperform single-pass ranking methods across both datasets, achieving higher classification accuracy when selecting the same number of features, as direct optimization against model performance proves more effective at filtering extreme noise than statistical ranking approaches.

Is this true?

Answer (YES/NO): NO